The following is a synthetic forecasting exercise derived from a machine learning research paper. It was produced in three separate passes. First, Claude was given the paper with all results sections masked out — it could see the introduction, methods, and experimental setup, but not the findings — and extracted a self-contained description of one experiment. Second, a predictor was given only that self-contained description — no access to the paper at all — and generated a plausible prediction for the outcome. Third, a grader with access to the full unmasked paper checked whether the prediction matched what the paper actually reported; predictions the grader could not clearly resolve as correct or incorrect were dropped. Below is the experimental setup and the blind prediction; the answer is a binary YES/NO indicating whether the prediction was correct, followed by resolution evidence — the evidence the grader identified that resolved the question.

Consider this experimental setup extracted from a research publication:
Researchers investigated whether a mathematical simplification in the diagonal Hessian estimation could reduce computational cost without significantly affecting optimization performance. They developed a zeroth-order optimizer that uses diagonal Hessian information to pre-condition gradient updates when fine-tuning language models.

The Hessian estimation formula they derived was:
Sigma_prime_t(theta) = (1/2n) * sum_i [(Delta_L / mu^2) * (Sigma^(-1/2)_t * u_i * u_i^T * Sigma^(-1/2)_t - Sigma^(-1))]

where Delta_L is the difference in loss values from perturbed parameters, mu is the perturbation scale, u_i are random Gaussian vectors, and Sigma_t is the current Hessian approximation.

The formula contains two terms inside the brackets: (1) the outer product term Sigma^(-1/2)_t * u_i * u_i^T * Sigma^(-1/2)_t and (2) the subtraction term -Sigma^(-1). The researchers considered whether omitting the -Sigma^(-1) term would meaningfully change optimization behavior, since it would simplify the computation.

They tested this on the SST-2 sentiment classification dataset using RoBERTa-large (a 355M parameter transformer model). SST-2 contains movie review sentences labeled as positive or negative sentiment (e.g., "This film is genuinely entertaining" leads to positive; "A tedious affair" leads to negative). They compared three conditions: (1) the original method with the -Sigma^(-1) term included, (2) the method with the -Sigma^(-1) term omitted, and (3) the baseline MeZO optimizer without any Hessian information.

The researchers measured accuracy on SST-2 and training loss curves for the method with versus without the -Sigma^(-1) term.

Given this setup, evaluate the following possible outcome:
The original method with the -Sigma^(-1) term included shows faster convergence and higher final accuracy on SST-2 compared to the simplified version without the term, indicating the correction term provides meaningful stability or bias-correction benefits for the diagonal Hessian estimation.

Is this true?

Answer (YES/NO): NO